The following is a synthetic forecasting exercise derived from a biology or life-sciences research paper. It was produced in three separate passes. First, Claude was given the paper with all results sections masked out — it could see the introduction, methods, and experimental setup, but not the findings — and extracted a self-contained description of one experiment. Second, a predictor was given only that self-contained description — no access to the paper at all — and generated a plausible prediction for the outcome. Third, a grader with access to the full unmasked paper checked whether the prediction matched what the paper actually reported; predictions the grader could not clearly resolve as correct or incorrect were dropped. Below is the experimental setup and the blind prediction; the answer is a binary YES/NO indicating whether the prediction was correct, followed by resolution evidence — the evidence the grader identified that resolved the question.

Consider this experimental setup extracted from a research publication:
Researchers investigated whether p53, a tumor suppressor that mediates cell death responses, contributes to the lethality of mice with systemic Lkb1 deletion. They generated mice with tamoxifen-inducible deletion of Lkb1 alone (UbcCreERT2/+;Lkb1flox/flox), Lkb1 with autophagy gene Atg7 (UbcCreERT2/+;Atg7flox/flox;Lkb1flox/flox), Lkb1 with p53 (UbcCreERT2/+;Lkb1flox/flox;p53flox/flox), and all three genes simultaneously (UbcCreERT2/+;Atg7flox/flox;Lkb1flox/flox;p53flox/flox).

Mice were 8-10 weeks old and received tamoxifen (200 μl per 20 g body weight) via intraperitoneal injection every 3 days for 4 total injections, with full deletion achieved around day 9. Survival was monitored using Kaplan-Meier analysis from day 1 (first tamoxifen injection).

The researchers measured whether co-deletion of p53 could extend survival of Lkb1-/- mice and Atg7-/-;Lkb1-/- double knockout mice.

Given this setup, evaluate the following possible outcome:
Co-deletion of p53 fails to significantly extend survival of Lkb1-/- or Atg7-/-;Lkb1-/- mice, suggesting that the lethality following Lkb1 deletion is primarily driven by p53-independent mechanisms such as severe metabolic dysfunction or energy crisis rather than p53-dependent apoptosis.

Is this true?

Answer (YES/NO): NO